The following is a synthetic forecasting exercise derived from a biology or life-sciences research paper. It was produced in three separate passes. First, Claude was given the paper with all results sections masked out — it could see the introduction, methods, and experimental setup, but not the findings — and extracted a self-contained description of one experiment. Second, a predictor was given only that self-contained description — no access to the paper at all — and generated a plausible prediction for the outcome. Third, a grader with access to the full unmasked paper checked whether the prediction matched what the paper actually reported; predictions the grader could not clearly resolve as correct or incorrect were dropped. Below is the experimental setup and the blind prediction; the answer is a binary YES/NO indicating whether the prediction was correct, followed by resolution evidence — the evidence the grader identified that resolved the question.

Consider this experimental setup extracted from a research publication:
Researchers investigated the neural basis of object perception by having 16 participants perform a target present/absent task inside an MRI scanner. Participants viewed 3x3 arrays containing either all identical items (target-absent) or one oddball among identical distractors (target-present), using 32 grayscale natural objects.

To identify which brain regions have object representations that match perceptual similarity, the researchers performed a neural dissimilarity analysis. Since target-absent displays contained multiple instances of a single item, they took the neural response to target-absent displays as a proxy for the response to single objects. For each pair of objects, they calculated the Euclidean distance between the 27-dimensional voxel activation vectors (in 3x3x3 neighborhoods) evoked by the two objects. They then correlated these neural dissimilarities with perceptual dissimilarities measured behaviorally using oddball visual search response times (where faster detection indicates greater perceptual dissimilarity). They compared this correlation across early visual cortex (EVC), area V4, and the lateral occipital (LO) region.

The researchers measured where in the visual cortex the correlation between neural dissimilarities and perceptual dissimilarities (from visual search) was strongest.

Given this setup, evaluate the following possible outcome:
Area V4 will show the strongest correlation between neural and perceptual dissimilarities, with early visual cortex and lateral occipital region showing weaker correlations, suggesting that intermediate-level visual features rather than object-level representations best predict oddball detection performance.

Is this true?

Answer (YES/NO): NO